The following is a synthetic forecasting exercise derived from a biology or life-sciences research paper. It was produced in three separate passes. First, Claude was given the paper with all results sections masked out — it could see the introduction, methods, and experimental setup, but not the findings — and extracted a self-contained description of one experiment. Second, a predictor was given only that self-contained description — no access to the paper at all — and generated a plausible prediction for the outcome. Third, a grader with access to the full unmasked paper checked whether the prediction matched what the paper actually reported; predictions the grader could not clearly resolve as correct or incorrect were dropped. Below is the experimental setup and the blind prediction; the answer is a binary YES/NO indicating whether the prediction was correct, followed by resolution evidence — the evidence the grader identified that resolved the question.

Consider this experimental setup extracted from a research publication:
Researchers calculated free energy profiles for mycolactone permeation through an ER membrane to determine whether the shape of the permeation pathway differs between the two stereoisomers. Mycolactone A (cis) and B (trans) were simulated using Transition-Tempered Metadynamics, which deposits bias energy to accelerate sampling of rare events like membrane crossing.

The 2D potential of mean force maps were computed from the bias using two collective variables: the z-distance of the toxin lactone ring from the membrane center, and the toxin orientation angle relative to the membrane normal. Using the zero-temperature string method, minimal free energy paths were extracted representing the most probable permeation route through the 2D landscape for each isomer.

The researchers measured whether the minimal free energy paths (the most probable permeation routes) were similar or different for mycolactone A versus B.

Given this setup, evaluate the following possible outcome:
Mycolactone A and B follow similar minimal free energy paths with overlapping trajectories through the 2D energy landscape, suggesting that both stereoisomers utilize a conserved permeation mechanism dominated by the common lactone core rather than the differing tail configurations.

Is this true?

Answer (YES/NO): NO